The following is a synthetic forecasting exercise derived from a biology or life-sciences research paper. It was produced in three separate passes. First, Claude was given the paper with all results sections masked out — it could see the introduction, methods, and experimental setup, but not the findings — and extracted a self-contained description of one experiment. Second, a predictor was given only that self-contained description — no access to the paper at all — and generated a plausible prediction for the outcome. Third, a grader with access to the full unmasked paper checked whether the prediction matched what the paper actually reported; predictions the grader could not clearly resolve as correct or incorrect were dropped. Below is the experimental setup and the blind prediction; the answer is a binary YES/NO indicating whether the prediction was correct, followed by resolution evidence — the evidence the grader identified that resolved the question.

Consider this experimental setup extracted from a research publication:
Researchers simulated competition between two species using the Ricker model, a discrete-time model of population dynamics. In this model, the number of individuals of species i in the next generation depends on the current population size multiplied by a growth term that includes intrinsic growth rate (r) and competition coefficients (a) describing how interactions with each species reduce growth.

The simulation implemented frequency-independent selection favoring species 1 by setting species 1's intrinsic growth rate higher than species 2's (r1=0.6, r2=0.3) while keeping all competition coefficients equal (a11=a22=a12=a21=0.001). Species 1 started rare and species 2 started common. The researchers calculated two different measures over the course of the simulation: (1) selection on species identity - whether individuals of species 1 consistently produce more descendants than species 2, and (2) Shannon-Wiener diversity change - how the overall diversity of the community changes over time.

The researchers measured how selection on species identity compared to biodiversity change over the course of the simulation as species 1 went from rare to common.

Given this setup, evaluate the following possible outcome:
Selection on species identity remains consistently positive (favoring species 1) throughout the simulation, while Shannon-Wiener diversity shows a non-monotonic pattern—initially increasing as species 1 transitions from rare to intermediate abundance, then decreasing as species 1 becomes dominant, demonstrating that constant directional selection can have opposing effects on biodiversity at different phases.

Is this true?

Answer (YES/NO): YES